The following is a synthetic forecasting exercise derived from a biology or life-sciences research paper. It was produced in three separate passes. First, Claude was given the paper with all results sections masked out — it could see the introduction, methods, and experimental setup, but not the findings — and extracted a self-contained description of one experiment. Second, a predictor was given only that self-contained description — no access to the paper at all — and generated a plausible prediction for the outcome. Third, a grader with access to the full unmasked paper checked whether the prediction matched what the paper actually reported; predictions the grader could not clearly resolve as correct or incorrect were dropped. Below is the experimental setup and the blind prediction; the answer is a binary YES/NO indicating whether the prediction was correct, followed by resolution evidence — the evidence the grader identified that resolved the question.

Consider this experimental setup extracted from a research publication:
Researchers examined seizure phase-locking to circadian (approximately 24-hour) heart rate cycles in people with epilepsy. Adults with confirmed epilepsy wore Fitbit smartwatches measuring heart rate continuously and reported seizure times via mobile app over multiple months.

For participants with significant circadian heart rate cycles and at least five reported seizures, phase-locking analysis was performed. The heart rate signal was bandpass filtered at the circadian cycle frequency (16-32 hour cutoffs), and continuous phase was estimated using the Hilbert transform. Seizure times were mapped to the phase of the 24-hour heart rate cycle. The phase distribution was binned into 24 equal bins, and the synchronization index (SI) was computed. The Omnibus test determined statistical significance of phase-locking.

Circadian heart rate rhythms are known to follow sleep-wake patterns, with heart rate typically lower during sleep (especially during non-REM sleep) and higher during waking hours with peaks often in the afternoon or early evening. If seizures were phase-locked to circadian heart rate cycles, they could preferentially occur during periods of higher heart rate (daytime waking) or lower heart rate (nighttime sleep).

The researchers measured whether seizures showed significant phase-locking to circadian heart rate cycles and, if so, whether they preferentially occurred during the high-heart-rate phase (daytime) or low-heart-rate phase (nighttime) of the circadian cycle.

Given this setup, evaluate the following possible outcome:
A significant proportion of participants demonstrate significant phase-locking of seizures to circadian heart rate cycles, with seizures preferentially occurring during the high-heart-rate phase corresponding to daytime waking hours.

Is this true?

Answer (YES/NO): YES